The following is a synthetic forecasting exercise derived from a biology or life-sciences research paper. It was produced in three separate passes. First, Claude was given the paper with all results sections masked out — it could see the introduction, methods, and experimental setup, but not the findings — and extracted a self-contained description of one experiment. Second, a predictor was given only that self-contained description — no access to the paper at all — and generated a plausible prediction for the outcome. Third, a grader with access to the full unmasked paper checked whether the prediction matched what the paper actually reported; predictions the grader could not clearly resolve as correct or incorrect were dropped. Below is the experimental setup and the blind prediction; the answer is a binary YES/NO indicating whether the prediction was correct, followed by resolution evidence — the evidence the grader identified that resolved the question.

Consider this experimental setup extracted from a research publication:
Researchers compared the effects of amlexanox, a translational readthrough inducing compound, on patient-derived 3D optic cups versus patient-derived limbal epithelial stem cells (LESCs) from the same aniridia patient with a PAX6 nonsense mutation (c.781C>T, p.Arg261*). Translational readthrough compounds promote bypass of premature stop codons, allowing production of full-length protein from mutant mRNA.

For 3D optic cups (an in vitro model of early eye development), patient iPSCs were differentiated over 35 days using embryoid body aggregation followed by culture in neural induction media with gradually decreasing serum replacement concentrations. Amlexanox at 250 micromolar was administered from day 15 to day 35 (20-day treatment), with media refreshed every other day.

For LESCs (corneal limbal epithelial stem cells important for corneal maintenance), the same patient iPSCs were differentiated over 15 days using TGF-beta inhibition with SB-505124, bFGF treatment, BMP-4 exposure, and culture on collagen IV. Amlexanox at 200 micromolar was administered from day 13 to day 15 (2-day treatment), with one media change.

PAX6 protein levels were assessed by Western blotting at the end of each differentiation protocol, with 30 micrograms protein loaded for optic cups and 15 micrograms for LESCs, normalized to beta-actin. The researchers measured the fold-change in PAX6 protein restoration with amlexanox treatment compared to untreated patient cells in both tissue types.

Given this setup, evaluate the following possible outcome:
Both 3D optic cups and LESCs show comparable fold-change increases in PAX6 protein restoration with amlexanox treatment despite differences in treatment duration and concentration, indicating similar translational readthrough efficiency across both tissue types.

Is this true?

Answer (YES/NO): NO